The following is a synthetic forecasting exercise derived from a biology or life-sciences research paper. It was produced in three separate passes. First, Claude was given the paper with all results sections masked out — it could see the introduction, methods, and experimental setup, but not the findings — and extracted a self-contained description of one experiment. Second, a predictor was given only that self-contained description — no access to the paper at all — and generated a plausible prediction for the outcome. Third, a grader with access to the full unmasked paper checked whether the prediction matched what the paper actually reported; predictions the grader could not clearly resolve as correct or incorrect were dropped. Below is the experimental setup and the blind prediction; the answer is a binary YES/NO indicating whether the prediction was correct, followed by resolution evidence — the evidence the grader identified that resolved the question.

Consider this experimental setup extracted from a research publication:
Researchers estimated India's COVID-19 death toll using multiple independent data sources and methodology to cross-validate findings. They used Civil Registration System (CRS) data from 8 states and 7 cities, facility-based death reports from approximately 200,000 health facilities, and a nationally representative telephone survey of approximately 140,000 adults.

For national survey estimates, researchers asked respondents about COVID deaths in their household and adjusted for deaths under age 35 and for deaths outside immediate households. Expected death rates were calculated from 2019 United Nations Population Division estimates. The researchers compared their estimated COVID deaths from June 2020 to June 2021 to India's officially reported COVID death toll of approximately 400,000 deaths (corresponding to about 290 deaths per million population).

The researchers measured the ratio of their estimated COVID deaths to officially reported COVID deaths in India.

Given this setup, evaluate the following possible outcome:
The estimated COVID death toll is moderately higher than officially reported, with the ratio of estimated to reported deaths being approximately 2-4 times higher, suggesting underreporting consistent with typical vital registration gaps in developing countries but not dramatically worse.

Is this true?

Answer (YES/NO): NO